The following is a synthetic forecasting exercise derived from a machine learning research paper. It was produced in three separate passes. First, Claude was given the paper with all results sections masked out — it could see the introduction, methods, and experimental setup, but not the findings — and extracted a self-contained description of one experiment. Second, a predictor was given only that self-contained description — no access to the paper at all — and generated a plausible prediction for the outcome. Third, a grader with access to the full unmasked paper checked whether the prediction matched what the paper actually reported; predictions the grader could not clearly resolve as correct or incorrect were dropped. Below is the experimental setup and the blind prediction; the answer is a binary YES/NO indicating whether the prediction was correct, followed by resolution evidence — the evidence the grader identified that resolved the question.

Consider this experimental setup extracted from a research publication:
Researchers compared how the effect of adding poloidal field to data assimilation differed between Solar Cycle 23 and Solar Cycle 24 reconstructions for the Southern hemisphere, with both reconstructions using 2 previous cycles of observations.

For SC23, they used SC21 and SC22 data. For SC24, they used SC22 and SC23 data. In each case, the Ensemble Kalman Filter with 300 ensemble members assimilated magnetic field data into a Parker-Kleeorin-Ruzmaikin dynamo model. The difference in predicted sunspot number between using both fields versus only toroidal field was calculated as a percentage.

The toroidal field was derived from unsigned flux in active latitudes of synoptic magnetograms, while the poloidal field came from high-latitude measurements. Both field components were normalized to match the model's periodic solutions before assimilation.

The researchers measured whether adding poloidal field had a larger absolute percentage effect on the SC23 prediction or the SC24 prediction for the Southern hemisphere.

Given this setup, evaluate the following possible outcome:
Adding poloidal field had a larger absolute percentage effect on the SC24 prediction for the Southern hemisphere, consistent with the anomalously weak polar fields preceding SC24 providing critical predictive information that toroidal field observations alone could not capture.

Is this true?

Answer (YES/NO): YES